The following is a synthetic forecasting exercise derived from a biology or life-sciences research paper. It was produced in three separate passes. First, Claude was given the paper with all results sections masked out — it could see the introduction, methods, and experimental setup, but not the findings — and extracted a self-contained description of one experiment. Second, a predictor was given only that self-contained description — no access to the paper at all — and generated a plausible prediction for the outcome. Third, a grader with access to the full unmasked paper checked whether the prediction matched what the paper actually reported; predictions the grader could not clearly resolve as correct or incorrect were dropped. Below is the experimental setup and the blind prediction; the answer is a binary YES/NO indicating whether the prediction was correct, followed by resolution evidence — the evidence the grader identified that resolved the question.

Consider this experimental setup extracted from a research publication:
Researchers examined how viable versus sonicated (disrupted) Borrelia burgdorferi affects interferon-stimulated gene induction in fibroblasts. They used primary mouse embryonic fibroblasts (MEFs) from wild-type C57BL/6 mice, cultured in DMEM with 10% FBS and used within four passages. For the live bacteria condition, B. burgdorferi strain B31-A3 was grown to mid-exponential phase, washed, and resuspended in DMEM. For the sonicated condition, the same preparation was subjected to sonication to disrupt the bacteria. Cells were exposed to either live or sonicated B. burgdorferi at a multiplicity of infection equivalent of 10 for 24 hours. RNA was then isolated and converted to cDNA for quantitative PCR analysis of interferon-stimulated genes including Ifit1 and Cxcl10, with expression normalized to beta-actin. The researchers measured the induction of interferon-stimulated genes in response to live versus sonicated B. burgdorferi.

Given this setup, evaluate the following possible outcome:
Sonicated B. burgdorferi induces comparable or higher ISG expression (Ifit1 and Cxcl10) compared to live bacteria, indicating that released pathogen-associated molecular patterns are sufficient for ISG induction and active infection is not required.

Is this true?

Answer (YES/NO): NO